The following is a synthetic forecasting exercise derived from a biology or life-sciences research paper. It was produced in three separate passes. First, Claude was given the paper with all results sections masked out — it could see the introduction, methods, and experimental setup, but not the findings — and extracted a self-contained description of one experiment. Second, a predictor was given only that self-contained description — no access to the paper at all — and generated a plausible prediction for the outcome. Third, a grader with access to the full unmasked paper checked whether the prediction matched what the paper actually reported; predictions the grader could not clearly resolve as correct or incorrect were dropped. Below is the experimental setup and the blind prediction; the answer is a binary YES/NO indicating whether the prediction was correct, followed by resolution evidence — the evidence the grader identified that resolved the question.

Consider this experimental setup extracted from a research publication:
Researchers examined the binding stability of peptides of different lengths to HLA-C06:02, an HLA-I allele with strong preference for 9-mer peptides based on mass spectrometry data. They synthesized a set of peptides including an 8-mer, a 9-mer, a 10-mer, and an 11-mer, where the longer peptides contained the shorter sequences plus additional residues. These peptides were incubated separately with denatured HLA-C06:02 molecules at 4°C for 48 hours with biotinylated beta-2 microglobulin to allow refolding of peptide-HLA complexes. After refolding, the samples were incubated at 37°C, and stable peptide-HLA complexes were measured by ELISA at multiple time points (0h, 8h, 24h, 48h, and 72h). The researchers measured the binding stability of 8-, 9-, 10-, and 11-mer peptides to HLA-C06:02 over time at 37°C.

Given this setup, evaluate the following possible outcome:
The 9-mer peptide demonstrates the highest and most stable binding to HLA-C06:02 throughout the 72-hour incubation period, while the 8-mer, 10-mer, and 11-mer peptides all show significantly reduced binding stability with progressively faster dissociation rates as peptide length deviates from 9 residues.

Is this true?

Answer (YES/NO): NO